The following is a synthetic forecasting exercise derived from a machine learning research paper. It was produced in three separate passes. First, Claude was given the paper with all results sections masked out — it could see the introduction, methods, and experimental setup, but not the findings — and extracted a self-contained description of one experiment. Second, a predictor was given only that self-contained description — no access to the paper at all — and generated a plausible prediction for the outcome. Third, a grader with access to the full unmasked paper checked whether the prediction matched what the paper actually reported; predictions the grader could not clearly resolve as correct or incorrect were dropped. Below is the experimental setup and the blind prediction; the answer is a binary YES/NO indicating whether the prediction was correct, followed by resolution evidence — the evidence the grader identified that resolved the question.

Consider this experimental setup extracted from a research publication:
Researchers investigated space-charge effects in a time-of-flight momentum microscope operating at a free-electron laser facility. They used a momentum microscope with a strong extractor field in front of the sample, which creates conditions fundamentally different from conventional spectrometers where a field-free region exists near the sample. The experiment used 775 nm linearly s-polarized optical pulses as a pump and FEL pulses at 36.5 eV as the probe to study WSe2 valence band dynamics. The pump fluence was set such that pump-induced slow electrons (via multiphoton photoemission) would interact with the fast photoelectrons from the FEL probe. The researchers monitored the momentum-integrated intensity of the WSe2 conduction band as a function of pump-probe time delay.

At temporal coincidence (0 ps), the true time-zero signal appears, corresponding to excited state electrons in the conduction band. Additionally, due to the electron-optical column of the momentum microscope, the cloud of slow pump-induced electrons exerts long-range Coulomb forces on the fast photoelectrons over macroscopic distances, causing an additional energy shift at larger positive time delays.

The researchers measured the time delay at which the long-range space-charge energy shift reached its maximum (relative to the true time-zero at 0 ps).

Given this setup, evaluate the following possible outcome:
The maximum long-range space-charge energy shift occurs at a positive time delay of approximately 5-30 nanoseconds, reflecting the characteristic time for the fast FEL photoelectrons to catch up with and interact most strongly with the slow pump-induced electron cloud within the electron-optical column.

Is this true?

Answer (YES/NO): NO